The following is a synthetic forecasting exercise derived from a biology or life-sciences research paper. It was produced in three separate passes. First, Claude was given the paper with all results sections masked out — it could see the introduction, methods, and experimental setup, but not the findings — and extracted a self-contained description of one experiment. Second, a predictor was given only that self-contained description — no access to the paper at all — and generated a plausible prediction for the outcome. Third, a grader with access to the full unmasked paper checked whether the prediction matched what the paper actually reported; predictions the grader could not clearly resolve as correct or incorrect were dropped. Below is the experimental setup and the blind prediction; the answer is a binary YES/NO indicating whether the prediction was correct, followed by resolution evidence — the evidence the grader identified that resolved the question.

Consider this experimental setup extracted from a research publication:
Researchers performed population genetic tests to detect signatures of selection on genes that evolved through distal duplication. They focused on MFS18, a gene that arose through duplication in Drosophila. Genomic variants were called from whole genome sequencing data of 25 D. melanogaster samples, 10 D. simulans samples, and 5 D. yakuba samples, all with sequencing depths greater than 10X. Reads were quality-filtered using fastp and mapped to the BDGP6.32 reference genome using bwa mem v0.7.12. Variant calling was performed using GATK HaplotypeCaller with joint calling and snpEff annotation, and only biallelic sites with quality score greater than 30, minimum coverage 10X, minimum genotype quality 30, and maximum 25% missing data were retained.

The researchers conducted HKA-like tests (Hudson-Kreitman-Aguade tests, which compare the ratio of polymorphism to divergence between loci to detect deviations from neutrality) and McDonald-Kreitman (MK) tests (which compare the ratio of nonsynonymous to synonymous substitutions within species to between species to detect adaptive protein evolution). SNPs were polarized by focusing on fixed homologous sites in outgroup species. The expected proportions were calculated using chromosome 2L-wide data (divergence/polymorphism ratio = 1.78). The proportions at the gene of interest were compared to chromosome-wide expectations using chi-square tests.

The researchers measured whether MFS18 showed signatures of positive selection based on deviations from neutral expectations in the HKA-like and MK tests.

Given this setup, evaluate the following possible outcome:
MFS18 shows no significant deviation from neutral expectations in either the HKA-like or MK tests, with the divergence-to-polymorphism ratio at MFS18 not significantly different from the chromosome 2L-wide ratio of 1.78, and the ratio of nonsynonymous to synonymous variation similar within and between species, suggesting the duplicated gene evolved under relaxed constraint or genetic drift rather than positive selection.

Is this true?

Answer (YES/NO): NO